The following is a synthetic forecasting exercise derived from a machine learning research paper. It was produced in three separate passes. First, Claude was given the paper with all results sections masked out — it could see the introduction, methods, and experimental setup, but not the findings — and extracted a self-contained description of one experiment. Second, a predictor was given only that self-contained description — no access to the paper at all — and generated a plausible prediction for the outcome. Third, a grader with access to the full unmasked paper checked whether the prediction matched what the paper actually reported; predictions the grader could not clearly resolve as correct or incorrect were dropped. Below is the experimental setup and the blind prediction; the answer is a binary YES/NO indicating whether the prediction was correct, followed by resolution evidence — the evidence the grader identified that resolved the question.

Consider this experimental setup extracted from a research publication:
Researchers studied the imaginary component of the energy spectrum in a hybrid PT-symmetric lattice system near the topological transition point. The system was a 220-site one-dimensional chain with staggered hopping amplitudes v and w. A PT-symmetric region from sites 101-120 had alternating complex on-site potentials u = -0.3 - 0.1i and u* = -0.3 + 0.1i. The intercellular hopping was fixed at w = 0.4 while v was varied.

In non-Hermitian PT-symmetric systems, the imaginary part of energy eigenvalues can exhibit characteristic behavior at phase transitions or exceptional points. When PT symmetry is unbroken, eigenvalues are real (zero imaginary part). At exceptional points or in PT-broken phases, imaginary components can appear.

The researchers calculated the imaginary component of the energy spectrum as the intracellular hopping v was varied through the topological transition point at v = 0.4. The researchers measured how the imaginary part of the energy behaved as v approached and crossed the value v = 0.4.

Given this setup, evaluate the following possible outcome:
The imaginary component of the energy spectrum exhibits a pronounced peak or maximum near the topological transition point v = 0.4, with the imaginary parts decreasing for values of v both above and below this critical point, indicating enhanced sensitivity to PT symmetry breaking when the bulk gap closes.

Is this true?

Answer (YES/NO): YES